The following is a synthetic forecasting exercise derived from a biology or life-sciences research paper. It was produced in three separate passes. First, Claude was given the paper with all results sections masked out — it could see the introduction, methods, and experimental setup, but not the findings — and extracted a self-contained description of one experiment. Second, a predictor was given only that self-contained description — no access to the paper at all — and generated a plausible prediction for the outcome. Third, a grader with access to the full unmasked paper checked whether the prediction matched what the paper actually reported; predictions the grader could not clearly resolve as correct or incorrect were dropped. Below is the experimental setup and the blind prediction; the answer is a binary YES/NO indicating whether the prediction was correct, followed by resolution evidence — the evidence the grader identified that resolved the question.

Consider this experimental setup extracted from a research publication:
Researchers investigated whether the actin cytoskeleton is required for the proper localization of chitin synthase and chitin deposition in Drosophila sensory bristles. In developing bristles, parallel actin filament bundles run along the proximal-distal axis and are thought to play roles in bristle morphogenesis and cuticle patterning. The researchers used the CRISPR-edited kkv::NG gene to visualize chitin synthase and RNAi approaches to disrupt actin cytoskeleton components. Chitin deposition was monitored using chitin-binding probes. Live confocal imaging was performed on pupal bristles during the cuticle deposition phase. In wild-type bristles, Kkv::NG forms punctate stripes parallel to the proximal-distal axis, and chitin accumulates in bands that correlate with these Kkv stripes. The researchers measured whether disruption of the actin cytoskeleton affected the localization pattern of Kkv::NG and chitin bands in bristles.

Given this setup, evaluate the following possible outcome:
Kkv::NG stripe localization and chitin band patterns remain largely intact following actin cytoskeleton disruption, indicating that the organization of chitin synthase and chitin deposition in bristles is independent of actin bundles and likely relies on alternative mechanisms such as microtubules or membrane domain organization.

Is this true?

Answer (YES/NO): NO